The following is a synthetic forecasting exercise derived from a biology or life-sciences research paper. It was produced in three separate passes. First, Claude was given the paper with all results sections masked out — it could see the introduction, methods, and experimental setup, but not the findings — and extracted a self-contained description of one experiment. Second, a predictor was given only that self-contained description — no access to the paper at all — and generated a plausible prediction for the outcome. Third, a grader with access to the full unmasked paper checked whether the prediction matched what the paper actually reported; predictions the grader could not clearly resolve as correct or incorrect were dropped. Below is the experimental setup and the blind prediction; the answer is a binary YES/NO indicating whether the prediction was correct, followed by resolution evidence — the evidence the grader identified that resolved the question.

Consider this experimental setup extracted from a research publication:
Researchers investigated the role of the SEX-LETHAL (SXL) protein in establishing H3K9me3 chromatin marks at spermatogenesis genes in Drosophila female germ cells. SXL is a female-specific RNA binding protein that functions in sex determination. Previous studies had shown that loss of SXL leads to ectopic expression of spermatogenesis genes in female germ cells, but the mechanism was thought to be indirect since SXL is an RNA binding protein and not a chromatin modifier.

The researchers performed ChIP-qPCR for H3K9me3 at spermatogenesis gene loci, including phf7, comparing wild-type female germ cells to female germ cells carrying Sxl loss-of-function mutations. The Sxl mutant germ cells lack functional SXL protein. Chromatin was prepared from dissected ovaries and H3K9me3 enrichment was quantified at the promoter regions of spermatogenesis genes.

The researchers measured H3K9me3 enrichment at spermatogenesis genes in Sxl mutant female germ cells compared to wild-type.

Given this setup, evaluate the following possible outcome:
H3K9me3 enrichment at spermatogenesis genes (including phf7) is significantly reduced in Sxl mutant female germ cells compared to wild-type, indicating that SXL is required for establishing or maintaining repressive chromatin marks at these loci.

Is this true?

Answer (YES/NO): YES